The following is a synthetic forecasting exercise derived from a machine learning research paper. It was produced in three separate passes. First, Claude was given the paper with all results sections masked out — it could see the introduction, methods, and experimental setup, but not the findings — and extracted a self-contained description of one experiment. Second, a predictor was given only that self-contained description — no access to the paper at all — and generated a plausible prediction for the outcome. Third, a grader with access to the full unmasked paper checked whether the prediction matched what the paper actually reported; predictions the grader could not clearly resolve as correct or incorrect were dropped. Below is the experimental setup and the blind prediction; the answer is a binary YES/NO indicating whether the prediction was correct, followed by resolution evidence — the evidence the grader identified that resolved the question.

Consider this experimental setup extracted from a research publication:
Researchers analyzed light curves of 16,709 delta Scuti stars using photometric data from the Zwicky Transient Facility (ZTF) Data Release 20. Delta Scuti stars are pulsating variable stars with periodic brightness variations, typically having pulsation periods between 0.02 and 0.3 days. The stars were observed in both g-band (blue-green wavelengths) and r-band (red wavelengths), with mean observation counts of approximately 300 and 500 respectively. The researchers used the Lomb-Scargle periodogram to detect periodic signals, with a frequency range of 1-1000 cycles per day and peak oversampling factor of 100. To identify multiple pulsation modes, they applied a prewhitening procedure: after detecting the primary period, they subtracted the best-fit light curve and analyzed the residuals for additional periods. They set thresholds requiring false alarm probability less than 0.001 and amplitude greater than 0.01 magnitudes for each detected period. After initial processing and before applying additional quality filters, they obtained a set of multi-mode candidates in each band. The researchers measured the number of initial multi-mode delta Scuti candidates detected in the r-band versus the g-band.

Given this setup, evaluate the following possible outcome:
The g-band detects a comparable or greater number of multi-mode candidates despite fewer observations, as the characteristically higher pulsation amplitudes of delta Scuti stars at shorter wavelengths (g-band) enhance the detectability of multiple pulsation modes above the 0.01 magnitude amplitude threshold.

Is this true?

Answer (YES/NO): YES